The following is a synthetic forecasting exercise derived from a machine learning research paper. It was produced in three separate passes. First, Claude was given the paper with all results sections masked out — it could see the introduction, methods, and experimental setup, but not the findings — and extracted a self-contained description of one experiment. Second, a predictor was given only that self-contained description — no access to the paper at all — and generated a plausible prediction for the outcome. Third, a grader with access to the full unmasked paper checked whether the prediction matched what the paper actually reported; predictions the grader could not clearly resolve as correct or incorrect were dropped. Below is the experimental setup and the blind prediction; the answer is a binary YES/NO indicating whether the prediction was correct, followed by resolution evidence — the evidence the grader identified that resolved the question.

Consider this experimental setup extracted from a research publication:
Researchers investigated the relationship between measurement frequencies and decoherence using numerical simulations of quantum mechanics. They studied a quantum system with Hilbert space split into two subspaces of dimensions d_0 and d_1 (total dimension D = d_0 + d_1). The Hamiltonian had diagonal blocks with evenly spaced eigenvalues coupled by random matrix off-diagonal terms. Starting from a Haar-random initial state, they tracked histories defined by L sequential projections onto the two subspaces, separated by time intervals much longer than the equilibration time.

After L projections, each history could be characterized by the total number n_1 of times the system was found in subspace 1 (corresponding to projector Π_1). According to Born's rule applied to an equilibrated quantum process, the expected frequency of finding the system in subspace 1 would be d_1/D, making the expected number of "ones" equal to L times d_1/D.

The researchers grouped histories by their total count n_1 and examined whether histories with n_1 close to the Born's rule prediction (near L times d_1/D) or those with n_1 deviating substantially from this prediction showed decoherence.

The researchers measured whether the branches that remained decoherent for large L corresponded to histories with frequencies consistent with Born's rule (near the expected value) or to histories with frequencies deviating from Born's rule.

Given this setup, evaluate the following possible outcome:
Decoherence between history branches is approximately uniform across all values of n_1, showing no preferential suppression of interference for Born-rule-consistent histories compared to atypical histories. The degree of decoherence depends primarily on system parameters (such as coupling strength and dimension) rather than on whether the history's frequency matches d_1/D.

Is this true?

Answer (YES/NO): NO